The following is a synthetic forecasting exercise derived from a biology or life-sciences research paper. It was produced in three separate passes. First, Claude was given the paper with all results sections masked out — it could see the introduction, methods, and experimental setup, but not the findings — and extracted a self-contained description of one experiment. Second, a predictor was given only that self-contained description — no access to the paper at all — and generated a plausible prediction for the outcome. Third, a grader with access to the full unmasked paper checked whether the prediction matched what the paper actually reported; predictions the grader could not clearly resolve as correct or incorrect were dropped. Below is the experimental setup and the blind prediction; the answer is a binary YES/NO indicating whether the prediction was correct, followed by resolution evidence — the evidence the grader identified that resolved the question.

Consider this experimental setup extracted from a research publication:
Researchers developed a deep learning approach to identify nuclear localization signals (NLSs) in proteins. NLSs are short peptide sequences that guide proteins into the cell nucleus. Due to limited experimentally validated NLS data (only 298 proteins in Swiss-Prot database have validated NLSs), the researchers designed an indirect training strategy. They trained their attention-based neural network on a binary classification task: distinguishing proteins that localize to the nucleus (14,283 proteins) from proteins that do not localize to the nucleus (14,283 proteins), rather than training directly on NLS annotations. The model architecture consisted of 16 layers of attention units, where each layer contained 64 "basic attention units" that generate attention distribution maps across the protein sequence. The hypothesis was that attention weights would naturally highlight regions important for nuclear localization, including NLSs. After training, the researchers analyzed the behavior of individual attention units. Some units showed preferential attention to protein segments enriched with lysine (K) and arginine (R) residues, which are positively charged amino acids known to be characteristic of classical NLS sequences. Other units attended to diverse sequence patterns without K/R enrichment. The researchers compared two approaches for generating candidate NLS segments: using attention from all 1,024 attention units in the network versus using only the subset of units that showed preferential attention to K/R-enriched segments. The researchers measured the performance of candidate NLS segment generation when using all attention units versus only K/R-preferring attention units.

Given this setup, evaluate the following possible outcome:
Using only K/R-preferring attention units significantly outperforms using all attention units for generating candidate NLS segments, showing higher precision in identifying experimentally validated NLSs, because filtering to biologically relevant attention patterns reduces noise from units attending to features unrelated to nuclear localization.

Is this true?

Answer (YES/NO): YES